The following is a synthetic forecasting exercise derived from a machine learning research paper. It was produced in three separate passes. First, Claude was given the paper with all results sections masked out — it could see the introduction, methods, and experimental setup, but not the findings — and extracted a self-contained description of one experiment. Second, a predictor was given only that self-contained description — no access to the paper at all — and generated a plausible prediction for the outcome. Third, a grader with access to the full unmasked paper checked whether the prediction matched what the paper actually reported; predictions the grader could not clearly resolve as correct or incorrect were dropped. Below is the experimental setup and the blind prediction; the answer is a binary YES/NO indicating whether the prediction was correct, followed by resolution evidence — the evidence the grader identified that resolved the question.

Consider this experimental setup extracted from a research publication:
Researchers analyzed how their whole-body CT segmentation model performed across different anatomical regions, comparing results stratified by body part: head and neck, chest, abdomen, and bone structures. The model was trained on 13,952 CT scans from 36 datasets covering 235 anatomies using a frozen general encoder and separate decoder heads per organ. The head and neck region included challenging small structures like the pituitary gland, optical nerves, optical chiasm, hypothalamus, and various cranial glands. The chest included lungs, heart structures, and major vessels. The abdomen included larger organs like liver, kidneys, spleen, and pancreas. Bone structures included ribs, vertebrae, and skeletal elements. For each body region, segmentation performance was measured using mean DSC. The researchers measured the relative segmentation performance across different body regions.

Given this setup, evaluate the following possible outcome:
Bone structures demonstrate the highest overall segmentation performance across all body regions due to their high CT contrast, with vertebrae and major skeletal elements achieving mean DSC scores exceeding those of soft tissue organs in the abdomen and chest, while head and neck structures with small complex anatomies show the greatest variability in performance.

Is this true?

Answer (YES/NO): NO